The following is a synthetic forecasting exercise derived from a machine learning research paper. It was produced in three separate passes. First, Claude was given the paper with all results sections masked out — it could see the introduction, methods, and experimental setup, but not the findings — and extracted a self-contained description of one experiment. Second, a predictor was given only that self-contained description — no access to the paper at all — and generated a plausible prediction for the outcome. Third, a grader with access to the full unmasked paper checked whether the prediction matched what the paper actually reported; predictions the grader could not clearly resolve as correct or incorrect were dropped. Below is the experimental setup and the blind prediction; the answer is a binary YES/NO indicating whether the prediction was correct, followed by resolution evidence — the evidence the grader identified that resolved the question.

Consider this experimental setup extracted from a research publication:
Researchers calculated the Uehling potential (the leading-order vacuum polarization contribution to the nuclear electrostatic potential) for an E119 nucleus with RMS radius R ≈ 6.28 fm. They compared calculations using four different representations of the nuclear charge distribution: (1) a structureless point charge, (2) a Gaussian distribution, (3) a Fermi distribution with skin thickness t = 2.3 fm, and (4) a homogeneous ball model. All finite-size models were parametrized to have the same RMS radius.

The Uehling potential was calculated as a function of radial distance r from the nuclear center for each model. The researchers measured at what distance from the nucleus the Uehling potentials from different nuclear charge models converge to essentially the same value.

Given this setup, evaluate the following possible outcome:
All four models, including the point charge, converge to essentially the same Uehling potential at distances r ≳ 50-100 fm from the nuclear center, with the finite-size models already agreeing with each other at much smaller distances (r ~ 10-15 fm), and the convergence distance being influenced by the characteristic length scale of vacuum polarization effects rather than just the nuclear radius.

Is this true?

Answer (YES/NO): NO